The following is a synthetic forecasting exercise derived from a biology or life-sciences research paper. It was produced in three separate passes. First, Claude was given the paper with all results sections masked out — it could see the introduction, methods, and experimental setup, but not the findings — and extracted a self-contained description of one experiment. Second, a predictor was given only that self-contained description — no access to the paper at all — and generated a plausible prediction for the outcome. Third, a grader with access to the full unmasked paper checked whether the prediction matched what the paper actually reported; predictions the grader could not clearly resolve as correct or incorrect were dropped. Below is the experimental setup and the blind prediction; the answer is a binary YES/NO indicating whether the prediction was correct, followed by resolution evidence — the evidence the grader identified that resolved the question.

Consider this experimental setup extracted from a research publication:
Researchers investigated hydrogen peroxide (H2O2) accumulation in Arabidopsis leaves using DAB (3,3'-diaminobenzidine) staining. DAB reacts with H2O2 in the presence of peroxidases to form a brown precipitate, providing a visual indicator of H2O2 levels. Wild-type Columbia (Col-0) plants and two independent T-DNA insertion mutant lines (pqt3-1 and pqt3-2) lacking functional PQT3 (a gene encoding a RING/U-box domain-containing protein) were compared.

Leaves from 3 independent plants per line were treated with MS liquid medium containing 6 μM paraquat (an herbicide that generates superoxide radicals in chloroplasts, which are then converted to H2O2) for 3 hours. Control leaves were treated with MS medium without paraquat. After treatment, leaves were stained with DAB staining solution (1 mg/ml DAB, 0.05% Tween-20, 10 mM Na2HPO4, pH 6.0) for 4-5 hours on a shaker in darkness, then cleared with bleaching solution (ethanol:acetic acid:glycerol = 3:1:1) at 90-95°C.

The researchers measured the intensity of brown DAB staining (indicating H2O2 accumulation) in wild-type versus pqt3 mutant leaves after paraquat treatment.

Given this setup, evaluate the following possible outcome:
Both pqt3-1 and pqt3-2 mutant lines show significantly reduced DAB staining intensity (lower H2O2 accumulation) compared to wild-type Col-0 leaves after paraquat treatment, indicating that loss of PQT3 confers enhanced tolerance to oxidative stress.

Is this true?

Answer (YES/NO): YES